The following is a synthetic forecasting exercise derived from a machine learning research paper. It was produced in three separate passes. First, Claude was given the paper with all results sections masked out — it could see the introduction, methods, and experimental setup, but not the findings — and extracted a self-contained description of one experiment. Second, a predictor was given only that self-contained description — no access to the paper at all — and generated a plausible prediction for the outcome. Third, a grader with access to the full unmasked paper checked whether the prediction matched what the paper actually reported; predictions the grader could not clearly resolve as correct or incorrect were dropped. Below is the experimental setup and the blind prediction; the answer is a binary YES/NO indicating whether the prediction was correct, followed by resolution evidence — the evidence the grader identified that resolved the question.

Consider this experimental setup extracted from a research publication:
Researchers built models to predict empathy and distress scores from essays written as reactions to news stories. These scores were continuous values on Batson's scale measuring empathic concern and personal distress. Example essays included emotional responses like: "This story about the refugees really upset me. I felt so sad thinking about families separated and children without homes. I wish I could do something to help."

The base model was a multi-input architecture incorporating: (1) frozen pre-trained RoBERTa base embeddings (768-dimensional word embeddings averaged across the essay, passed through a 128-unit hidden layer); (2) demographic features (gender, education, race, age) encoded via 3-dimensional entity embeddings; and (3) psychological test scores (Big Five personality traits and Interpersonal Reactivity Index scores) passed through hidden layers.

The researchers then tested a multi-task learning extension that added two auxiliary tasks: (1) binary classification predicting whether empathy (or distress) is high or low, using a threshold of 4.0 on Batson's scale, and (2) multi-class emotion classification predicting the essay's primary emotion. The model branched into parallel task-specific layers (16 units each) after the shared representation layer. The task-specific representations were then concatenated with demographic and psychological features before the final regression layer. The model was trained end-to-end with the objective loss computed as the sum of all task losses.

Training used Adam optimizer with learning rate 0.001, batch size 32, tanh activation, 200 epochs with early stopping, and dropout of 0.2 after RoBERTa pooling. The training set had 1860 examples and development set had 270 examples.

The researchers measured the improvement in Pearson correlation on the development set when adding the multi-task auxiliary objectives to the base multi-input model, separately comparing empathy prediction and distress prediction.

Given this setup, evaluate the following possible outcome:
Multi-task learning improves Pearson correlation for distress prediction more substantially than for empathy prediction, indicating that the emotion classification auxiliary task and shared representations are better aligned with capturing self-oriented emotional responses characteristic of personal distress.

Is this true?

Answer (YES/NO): NO